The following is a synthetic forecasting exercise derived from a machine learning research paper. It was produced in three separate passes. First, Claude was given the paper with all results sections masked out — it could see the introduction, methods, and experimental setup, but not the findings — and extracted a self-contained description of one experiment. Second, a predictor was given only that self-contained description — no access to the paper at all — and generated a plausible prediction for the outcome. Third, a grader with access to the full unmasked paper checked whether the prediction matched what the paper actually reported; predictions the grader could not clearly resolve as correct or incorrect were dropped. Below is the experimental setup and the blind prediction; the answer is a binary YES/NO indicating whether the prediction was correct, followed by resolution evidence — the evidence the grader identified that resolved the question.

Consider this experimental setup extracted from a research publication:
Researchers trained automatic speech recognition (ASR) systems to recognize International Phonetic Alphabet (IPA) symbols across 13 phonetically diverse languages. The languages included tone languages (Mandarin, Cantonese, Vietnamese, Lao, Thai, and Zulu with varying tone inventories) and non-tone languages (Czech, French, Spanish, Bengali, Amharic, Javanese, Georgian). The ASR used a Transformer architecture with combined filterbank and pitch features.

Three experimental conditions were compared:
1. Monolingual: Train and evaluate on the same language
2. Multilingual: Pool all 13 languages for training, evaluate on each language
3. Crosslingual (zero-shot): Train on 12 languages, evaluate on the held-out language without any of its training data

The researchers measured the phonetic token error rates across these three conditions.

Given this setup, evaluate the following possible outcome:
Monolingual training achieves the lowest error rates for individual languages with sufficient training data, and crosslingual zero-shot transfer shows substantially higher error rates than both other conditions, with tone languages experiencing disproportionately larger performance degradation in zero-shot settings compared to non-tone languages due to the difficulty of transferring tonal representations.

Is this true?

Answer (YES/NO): NO